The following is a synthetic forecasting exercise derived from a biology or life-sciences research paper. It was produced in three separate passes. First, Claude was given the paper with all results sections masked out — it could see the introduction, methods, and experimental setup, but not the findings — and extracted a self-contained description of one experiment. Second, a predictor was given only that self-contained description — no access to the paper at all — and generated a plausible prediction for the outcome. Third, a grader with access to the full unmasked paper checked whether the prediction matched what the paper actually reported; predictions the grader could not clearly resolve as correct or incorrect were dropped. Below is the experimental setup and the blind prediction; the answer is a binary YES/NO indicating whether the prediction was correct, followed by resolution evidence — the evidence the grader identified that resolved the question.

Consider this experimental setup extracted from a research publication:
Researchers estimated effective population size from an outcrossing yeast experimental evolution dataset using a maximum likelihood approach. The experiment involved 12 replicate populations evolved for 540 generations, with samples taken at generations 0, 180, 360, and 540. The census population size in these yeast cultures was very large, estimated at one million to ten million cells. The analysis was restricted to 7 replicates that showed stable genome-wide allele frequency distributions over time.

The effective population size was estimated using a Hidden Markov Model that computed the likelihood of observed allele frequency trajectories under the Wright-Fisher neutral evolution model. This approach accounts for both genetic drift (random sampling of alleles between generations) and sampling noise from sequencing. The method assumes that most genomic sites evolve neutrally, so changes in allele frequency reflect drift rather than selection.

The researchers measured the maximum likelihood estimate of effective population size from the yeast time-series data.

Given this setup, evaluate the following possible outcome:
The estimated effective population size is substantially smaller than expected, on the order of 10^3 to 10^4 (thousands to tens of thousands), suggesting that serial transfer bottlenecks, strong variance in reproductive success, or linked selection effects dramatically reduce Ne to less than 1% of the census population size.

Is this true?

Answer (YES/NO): YES